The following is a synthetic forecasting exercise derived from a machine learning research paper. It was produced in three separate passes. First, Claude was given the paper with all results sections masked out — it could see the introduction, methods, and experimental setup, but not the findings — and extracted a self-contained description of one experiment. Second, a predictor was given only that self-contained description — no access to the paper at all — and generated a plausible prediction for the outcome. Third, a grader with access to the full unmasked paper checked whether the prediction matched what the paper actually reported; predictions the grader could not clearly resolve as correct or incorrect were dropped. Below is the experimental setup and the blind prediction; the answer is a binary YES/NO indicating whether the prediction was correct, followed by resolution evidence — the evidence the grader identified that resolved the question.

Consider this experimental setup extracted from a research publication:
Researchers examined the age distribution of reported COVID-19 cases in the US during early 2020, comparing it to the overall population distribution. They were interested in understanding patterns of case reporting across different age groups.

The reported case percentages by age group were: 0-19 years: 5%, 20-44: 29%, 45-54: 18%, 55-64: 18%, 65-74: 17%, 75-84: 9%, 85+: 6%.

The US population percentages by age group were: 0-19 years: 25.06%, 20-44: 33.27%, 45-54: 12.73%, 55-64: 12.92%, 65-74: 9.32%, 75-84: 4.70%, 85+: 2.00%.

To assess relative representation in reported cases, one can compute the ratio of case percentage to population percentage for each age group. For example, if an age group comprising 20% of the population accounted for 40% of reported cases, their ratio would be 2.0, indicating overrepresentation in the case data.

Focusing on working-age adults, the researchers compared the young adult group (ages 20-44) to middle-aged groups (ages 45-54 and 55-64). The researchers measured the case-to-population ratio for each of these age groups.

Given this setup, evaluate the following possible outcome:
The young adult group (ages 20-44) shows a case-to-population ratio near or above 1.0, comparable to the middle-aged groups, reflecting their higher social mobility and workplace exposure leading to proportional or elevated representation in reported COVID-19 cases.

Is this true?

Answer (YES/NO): NO